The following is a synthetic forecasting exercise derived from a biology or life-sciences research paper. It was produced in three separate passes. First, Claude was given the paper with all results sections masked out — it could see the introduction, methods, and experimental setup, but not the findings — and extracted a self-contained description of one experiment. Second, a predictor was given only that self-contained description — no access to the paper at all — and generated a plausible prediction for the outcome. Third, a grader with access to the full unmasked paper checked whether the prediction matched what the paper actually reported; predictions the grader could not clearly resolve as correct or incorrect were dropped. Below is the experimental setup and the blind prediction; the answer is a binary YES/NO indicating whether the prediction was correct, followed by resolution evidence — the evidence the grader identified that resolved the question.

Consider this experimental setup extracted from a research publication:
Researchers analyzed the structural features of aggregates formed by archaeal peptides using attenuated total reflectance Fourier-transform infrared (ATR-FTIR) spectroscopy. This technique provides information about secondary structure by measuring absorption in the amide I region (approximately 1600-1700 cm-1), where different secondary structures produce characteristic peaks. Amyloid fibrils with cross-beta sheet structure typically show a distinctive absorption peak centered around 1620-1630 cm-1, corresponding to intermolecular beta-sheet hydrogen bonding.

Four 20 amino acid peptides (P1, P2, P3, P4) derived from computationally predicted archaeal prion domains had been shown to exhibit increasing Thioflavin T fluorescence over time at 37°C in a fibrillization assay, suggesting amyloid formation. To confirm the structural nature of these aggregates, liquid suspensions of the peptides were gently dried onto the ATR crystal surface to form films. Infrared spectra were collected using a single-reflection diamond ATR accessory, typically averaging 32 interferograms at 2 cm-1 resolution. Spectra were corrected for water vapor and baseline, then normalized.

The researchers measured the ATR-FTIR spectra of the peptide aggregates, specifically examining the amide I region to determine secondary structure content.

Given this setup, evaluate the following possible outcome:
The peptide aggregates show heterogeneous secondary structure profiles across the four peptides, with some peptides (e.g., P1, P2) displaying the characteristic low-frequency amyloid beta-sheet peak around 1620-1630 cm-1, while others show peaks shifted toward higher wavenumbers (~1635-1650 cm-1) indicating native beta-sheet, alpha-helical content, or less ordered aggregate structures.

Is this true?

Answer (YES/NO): NO